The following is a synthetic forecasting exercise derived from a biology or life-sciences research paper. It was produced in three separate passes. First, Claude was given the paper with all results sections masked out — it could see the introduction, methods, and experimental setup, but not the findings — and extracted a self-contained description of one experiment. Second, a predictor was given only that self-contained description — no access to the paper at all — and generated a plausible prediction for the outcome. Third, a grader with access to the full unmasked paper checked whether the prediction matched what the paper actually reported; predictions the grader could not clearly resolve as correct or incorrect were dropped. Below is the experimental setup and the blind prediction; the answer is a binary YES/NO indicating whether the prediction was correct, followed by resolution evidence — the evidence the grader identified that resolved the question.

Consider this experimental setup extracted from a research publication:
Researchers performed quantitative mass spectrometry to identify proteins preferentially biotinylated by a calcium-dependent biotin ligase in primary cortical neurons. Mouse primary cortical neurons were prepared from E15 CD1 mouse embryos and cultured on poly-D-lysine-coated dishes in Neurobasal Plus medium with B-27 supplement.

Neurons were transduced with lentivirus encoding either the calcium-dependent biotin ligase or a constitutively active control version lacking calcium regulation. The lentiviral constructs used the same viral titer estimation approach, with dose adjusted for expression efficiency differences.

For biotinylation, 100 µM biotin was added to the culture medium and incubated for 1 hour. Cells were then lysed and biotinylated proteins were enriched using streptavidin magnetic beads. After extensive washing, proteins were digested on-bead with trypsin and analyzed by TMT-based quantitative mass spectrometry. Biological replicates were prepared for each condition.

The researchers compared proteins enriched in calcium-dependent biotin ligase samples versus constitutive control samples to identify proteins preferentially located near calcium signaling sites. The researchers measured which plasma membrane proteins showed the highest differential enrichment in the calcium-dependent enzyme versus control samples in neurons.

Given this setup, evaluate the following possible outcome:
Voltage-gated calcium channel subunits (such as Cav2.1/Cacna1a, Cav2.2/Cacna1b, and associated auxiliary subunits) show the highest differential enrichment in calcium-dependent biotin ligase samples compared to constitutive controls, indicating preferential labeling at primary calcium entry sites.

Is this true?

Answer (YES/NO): NO